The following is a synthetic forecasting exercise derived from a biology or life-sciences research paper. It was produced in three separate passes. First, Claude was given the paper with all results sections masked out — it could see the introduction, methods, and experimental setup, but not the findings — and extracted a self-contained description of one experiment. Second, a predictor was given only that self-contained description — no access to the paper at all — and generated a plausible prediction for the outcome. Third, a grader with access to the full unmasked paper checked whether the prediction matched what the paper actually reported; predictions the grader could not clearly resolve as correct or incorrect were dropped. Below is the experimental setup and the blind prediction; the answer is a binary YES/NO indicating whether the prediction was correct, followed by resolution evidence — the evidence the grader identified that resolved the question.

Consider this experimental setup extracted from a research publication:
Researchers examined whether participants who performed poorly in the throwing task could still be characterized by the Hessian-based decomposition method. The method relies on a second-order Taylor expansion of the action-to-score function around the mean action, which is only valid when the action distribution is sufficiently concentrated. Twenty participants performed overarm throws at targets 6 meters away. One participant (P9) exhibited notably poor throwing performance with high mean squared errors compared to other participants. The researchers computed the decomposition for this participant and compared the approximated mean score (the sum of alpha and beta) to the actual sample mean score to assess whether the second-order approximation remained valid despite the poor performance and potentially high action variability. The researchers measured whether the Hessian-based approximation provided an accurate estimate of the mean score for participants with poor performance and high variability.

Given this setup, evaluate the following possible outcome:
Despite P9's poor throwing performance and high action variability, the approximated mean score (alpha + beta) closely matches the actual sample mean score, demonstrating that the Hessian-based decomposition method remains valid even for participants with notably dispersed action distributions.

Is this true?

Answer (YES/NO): NO